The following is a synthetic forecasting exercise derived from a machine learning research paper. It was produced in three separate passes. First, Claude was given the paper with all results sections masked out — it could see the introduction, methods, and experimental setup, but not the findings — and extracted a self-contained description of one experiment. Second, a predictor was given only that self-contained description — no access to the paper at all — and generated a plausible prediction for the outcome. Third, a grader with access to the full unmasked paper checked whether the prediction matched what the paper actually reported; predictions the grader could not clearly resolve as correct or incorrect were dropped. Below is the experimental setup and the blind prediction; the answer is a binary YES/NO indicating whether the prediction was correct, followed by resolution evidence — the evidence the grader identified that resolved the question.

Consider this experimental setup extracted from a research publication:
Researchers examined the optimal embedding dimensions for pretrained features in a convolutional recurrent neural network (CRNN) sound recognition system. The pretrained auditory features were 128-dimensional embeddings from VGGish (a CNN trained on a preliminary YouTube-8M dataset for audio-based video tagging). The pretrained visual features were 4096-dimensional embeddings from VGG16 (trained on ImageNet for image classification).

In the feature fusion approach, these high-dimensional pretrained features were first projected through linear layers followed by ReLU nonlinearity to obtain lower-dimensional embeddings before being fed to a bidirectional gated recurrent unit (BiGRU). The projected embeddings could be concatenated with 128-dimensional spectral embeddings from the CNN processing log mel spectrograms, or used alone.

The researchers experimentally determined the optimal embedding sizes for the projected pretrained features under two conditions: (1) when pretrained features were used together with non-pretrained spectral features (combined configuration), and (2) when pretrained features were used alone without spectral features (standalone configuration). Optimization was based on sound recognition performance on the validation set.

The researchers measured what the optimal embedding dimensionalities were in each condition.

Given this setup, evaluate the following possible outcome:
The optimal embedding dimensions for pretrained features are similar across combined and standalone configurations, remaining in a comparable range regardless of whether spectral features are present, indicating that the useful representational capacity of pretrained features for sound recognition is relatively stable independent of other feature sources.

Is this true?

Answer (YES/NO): NO